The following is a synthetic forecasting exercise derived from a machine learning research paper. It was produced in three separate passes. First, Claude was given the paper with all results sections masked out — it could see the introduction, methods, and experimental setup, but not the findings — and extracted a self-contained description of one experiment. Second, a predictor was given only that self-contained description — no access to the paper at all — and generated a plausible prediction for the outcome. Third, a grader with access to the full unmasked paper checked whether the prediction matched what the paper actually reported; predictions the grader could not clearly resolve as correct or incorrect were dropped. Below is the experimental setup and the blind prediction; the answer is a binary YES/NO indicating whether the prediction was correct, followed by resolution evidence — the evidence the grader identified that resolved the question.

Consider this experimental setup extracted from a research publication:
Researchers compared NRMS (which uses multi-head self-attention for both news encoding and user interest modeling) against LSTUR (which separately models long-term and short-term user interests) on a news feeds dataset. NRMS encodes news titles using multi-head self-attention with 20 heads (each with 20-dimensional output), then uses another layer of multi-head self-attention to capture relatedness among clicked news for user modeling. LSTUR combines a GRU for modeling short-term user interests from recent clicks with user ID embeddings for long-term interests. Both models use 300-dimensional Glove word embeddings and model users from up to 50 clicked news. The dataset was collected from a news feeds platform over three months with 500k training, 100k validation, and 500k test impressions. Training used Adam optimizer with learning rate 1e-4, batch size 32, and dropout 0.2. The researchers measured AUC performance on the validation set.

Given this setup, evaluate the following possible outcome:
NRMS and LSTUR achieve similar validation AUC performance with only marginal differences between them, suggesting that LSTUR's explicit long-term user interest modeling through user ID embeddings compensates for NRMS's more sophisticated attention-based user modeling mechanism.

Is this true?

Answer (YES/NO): YES